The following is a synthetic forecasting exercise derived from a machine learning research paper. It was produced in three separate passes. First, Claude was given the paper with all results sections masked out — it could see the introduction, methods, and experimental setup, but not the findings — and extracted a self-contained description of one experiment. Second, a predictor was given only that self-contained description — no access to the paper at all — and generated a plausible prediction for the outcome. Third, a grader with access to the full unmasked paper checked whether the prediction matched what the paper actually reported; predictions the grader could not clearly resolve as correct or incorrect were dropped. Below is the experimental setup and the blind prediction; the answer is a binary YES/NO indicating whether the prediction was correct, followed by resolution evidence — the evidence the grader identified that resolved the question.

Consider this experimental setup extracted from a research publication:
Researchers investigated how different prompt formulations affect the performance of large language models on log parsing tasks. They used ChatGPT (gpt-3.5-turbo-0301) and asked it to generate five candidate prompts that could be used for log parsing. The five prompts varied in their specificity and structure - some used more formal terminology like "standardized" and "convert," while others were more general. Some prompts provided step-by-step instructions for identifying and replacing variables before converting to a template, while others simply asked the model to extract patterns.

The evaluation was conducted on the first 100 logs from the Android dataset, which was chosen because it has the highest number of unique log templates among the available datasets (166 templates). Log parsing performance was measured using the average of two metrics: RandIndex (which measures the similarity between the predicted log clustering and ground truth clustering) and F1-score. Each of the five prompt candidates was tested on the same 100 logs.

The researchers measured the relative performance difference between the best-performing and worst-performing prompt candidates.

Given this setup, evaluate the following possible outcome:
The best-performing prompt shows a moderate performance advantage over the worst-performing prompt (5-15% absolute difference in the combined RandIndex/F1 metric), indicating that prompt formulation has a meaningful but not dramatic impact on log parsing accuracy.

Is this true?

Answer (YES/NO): NO